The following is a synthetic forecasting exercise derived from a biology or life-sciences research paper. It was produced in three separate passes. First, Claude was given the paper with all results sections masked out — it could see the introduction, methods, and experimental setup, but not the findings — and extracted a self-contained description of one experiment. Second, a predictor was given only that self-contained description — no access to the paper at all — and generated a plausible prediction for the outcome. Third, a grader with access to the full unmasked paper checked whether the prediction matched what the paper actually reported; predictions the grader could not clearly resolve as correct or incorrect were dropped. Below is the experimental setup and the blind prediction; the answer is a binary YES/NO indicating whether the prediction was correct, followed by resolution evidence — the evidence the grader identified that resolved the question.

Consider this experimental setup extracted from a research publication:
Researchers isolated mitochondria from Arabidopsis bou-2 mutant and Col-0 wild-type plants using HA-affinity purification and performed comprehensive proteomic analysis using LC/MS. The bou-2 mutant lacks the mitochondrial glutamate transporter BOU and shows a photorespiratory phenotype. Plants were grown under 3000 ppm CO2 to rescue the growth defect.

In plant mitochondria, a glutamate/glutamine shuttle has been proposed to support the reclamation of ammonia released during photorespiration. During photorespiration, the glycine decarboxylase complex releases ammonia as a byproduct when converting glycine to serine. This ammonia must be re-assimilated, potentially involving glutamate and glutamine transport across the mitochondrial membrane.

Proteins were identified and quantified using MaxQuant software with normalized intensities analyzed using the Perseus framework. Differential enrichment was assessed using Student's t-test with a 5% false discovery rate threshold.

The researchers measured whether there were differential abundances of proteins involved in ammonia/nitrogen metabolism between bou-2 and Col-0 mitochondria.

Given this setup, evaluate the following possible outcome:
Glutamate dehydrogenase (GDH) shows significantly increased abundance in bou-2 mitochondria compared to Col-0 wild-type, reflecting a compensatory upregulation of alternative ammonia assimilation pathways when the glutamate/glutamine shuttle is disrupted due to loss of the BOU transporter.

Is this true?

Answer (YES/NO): NO